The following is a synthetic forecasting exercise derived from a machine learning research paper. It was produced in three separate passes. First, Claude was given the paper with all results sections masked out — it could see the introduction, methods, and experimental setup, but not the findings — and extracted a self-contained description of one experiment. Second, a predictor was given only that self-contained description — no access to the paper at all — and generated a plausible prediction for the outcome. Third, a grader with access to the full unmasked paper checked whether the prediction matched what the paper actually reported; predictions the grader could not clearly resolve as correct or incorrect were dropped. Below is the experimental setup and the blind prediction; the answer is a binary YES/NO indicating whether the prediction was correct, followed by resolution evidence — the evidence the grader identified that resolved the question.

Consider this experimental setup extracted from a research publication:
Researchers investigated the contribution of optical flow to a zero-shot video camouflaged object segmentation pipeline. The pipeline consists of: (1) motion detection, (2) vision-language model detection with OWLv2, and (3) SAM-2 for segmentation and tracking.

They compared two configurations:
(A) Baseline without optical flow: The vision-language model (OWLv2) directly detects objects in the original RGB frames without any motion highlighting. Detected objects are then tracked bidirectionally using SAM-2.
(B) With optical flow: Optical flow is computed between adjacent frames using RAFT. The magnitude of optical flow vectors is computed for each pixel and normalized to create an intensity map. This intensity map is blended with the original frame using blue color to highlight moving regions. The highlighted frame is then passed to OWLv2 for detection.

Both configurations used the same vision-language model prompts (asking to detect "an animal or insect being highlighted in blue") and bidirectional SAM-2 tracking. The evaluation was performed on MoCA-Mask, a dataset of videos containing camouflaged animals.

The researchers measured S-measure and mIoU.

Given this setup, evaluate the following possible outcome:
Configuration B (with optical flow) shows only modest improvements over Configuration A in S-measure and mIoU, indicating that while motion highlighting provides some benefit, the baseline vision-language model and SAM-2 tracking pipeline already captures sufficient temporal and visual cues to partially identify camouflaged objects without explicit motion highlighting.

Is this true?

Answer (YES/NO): NO